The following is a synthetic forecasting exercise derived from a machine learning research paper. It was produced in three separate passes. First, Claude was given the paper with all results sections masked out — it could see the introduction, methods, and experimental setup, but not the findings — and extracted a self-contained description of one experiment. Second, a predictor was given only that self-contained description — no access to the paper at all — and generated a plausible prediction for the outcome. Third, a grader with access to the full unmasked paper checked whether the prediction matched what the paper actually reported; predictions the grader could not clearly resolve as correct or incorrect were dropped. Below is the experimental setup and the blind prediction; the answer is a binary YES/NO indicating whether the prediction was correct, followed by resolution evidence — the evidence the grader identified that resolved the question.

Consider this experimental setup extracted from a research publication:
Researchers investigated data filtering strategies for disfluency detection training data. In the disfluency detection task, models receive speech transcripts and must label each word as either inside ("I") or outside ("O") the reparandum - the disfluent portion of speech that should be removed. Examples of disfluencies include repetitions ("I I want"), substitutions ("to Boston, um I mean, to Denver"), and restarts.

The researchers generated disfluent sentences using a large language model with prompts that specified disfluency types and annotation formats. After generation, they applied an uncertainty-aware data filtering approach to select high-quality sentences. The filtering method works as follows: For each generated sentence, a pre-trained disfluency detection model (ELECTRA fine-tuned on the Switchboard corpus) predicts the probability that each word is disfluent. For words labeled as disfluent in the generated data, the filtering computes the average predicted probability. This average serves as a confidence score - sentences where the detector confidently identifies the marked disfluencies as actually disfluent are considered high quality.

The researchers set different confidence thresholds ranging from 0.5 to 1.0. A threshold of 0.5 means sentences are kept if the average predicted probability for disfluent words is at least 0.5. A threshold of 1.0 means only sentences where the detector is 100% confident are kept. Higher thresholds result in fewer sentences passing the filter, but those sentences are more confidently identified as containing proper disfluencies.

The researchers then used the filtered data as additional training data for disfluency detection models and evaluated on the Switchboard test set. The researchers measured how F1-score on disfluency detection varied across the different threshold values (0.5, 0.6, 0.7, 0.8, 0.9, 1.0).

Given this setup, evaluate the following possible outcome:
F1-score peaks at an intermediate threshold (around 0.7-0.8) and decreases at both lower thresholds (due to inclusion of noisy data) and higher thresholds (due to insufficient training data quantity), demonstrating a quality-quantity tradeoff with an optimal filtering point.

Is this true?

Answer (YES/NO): NO